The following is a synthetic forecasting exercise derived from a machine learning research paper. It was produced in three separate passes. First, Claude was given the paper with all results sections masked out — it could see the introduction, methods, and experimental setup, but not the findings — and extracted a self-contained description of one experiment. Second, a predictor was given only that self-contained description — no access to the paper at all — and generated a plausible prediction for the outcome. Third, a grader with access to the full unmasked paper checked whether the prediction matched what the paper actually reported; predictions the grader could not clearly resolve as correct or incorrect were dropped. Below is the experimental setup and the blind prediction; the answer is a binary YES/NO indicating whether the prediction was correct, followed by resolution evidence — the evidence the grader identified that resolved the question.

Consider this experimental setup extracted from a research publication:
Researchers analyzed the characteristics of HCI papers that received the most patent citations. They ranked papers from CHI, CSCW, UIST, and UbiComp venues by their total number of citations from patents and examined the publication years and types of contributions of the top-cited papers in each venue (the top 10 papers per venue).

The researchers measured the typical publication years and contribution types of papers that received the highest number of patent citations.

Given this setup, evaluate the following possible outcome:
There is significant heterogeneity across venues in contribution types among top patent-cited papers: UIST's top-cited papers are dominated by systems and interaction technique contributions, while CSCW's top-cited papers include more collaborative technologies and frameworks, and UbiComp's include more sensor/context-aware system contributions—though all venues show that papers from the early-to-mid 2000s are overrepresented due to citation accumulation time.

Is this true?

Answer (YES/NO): NO